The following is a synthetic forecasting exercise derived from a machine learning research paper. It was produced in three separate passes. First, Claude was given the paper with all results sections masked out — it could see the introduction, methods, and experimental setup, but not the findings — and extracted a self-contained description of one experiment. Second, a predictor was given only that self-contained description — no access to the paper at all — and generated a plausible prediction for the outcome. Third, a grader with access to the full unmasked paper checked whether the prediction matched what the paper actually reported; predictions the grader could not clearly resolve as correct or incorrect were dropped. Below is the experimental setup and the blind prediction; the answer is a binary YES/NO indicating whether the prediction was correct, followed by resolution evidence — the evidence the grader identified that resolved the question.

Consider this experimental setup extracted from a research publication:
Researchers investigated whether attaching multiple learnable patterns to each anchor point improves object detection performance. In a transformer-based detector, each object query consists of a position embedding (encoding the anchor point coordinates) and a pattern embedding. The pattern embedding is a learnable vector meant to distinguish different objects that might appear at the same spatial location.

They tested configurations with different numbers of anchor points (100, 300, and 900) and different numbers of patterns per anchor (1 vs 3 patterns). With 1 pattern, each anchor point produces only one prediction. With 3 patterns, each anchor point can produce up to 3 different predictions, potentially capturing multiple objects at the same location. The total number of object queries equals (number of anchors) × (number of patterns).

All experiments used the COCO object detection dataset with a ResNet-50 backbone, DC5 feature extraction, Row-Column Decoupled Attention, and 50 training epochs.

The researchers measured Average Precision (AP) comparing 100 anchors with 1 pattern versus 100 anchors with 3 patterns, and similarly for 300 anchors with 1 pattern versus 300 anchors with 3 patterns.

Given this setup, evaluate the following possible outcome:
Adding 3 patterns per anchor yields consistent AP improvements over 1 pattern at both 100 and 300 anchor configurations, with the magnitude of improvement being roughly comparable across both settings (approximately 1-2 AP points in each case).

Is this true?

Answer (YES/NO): NO